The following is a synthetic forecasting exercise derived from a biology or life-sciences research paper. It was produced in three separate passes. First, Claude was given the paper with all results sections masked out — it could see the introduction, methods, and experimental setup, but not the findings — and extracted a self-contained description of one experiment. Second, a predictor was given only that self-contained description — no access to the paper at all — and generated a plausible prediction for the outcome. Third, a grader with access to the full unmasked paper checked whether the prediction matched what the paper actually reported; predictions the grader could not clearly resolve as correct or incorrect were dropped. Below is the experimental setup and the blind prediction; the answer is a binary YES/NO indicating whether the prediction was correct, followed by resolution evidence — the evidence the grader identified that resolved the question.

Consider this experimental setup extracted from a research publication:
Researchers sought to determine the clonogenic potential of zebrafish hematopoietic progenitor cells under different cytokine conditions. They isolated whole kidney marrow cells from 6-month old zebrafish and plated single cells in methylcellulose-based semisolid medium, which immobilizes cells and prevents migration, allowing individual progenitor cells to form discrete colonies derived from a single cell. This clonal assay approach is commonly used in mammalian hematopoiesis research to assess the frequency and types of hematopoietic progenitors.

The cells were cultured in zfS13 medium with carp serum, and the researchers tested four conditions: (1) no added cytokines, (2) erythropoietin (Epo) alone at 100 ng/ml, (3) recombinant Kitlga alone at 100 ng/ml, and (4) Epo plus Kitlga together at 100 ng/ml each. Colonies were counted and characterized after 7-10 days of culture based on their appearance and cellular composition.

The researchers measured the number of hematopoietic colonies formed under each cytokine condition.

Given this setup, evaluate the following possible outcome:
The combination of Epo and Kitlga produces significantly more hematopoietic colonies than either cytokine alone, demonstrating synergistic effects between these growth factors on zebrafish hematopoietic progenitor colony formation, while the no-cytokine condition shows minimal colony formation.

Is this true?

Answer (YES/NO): YES